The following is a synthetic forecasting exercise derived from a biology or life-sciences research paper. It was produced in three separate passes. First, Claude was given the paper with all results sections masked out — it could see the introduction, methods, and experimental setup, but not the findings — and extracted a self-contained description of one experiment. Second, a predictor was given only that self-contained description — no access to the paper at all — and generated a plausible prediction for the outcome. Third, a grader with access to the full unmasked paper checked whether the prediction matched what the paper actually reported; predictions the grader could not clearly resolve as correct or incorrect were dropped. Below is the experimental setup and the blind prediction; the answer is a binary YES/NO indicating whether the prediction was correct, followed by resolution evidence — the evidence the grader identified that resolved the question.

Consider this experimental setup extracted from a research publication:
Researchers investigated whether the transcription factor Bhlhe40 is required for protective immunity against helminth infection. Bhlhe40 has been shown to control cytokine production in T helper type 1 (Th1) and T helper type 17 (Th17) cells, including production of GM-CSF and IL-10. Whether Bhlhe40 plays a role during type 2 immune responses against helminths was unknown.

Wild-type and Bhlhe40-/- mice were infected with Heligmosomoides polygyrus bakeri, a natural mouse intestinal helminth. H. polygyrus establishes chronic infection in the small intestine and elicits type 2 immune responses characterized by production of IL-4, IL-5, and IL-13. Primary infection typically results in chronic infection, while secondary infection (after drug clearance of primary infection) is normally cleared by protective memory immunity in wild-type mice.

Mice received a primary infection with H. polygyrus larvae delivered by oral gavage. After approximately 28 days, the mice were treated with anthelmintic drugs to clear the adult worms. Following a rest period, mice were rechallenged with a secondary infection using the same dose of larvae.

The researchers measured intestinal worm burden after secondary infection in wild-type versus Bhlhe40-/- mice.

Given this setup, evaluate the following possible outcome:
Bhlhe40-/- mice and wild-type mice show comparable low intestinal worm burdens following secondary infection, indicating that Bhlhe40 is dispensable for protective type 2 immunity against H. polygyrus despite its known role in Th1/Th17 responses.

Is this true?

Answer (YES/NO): NO